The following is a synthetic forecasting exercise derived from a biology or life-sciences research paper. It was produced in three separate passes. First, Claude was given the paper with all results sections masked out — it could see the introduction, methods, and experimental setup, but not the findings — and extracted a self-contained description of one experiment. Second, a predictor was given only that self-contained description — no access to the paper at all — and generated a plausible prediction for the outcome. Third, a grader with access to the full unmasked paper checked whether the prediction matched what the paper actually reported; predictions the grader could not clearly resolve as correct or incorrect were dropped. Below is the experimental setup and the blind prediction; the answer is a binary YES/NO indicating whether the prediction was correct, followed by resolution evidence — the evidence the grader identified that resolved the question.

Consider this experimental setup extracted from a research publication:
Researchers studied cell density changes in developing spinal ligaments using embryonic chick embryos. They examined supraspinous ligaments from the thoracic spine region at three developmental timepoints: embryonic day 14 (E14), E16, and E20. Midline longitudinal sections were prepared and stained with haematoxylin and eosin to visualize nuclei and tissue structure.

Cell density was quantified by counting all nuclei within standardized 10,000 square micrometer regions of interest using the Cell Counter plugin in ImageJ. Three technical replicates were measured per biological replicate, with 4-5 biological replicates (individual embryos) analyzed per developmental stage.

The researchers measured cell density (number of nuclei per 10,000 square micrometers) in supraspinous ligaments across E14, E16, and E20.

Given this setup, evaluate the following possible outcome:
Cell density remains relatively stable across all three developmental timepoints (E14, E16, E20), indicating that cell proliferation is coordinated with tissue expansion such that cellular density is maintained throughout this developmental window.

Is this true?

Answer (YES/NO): NO